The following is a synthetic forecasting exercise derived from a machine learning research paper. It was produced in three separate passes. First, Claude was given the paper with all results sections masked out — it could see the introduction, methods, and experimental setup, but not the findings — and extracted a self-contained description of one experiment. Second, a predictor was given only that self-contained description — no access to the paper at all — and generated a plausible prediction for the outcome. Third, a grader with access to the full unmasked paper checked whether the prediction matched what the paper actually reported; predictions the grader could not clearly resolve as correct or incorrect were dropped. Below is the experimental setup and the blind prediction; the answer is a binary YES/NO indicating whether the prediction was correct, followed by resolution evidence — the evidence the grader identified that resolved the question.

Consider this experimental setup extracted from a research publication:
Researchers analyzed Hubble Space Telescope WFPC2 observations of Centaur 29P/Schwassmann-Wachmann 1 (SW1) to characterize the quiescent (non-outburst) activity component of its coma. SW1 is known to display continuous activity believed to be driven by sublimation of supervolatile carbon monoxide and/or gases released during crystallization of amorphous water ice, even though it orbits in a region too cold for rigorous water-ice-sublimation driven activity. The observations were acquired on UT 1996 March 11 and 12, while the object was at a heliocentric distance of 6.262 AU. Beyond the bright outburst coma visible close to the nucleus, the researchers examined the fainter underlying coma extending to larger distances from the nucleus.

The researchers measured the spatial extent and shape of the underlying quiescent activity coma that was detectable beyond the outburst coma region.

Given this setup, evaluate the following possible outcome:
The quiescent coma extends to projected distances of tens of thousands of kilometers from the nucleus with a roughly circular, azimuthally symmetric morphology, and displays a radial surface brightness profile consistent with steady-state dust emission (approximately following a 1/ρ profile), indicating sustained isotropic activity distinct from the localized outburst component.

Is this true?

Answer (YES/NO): NO